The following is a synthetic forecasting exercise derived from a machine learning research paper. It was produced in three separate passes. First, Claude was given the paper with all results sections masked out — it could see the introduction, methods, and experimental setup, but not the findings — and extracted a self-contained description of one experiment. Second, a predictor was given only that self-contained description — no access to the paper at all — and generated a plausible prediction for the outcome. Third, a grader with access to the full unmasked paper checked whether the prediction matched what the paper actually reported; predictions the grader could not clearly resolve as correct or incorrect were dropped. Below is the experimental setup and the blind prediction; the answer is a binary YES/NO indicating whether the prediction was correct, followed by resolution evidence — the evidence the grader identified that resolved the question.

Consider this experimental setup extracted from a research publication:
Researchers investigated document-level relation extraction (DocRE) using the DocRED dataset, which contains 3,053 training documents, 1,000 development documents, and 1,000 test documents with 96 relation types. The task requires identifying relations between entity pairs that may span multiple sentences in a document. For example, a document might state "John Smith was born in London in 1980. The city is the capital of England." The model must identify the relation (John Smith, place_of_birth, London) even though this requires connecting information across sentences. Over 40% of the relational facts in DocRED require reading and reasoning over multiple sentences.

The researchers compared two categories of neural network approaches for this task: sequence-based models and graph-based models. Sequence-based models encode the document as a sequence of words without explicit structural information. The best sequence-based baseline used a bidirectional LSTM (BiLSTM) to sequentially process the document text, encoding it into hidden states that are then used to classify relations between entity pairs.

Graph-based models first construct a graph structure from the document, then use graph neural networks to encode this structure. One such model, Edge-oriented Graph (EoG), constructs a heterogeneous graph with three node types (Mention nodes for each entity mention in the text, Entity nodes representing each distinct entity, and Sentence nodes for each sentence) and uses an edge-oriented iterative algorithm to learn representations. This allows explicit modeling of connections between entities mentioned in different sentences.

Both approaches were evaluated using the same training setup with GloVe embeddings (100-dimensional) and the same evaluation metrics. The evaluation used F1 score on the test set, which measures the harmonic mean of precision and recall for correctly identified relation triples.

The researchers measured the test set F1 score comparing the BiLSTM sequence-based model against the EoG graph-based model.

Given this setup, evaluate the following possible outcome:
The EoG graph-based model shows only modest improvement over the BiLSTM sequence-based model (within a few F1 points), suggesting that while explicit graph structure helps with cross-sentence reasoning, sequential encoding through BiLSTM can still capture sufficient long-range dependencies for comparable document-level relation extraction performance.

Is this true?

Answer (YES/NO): YES